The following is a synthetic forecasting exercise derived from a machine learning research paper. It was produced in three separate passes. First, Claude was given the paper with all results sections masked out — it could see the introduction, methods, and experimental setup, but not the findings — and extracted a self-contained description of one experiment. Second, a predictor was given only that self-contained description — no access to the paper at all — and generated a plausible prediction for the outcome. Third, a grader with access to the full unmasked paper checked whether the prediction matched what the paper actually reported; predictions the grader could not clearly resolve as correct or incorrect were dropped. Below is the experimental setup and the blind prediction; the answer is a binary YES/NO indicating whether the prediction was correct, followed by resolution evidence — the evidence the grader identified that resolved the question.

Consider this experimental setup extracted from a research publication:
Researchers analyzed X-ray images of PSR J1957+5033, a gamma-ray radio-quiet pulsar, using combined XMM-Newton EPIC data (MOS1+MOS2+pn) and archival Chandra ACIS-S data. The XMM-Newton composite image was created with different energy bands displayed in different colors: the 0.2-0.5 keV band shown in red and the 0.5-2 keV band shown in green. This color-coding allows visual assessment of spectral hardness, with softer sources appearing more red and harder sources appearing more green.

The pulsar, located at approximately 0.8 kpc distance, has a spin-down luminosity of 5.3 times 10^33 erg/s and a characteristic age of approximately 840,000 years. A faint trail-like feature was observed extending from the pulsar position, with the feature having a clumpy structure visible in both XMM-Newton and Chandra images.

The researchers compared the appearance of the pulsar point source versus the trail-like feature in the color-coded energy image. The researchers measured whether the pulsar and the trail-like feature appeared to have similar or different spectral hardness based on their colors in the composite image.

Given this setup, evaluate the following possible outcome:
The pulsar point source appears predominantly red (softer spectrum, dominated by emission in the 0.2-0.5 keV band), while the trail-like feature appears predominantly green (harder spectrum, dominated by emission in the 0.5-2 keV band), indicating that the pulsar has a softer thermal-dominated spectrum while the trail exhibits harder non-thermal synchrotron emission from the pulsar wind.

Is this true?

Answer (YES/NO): YES